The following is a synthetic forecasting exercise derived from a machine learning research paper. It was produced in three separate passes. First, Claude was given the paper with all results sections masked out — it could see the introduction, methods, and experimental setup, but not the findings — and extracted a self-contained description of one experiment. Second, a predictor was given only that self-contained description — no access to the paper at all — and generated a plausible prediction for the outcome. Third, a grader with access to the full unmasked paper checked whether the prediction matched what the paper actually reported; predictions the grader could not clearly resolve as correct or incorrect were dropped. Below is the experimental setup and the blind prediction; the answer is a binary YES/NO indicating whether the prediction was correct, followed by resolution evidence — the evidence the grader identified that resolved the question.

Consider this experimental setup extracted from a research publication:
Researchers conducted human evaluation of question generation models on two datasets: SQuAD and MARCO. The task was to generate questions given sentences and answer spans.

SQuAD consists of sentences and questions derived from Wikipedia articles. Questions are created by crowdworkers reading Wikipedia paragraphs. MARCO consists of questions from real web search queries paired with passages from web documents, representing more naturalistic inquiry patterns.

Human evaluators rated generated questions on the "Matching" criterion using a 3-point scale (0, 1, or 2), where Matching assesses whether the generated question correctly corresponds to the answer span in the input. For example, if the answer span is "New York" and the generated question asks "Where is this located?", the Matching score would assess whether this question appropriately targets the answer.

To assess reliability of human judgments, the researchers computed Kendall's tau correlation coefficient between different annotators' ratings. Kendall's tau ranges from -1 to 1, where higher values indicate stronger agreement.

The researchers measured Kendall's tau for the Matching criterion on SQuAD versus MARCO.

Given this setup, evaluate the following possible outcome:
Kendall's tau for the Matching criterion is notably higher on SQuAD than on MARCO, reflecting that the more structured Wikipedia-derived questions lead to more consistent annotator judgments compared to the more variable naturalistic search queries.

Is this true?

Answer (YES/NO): NO